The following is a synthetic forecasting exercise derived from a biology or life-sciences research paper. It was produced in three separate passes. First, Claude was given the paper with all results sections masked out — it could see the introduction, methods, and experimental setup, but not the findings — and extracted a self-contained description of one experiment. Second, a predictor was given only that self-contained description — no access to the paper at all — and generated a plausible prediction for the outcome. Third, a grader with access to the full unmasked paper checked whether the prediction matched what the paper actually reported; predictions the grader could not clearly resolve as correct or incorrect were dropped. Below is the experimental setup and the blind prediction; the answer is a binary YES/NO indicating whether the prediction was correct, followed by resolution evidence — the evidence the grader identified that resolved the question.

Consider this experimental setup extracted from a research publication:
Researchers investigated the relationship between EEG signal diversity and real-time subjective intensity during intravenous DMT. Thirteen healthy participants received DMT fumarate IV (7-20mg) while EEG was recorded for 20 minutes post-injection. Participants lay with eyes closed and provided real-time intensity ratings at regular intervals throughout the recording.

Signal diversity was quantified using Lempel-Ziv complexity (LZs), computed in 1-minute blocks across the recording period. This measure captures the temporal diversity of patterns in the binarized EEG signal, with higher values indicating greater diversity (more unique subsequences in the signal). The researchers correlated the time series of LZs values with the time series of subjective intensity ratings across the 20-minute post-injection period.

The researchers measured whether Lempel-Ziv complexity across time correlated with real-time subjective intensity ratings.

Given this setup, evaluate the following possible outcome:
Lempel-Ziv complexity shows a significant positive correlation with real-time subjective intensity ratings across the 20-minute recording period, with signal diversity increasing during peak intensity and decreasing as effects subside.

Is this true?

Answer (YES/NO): YES